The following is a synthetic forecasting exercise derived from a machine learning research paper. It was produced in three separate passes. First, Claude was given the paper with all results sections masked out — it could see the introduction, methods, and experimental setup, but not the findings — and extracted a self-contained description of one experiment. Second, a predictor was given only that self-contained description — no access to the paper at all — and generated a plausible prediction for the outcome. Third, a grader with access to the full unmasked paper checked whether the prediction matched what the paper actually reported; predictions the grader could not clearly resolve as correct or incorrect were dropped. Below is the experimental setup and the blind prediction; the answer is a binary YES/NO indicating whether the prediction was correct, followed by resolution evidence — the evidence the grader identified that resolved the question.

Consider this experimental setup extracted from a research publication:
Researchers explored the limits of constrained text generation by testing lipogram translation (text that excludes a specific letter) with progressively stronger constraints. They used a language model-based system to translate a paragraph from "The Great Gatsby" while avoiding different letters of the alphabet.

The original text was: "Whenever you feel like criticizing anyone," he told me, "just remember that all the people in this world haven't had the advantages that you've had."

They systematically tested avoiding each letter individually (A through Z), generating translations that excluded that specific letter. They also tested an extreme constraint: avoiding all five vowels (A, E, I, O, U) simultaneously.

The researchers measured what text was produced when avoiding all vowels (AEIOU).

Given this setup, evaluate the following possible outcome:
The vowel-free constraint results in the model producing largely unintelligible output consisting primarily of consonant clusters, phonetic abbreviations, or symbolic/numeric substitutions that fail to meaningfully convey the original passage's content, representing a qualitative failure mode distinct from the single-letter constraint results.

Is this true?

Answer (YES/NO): NO